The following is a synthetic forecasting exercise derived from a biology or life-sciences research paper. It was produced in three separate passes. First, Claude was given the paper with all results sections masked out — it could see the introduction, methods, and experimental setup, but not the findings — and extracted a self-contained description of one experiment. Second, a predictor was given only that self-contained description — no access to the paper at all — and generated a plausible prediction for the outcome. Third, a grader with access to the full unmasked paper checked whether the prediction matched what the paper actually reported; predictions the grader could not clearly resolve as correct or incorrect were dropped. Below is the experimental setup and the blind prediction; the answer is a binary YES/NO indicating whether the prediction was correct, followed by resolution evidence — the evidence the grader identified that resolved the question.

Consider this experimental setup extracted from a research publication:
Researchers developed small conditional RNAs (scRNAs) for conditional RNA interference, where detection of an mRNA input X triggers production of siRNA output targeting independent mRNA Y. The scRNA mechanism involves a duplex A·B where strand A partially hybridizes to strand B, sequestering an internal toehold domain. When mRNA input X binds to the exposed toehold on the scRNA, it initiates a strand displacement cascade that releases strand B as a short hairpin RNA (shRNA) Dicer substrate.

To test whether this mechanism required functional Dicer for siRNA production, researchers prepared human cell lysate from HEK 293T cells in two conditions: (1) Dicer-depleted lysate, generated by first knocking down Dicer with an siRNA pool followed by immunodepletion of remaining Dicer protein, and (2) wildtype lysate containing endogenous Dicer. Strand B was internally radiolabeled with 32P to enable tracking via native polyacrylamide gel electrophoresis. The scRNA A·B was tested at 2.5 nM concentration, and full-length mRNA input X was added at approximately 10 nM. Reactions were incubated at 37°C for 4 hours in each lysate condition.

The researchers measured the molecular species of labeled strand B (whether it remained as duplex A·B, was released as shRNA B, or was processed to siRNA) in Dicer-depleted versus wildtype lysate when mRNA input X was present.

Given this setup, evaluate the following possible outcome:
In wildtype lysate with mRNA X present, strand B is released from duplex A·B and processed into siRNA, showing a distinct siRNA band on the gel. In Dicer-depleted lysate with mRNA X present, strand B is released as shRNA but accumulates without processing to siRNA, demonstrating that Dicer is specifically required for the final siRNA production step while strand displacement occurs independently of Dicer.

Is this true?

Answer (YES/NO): YES